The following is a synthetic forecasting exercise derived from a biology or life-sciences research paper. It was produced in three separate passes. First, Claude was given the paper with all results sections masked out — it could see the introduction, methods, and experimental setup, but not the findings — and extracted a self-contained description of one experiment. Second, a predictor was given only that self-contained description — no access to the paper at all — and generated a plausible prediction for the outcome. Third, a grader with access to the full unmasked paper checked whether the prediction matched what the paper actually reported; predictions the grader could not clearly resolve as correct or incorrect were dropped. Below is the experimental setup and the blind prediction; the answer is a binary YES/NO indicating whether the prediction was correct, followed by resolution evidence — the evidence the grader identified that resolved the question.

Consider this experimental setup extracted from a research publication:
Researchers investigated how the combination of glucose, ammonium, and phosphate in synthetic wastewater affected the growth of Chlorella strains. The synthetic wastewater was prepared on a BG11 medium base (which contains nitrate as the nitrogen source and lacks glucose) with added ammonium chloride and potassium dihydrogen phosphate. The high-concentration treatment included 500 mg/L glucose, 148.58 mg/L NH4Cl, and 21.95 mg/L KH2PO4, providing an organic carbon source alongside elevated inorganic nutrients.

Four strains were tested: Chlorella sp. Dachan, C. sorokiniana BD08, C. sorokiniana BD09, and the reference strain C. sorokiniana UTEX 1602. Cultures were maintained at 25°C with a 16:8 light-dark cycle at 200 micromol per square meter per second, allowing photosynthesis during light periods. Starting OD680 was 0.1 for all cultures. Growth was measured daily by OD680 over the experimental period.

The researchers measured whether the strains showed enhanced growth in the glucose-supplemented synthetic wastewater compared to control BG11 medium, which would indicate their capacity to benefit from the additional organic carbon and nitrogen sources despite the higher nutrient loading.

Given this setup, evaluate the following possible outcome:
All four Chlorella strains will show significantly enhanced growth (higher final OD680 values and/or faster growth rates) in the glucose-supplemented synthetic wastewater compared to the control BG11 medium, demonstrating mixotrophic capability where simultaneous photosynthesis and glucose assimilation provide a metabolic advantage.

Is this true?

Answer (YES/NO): NO